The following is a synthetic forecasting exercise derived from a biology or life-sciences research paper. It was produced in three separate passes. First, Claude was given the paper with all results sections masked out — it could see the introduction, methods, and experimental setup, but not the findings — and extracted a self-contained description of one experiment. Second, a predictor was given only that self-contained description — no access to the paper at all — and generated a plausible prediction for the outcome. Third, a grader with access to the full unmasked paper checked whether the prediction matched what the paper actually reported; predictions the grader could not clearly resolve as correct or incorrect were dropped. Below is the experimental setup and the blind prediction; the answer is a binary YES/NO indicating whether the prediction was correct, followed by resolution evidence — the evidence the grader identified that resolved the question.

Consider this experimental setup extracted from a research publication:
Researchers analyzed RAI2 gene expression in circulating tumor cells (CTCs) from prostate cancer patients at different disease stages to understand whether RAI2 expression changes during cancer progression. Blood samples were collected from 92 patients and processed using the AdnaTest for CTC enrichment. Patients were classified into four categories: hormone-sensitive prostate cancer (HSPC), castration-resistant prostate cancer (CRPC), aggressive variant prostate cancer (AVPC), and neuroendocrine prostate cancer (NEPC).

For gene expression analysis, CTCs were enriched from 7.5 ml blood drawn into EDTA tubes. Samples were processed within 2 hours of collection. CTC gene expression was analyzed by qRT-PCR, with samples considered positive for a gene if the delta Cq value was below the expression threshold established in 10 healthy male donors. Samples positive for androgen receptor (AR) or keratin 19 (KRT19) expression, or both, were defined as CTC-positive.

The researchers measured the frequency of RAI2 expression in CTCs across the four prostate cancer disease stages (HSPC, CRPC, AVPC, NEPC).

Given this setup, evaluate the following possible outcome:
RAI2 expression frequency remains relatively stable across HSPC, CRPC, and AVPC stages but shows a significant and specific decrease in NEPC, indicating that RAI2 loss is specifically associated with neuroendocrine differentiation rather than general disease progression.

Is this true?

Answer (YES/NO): NO